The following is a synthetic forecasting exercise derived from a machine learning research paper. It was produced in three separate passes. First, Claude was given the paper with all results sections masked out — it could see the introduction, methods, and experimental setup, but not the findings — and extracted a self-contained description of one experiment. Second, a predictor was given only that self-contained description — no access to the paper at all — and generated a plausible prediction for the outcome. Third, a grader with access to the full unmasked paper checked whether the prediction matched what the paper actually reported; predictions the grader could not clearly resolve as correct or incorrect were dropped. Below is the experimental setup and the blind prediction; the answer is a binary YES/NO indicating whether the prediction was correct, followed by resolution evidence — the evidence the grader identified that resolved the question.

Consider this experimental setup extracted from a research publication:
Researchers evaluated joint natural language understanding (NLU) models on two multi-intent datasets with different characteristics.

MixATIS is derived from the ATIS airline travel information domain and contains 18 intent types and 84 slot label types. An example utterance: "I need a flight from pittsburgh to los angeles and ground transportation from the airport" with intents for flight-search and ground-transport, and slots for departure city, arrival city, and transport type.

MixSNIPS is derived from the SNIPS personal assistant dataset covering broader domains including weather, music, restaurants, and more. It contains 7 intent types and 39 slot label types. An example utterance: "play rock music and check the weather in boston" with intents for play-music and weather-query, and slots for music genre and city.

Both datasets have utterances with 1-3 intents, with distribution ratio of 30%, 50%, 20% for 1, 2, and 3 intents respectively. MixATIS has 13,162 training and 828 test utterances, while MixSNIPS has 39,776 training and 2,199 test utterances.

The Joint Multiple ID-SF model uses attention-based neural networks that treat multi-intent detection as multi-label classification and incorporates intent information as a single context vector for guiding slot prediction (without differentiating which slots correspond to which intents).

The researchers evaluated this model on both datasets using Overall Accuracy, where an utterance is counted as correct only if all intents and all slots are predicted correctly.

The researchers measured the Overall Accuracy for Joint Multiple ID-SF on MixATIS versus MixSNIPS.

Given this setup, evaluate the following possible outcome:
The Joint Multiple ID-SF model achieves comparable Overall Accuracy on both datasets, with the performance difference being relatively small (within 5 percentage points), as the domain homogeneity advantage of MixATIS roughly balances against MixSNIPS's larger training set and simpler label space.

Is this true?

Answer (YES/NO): NO